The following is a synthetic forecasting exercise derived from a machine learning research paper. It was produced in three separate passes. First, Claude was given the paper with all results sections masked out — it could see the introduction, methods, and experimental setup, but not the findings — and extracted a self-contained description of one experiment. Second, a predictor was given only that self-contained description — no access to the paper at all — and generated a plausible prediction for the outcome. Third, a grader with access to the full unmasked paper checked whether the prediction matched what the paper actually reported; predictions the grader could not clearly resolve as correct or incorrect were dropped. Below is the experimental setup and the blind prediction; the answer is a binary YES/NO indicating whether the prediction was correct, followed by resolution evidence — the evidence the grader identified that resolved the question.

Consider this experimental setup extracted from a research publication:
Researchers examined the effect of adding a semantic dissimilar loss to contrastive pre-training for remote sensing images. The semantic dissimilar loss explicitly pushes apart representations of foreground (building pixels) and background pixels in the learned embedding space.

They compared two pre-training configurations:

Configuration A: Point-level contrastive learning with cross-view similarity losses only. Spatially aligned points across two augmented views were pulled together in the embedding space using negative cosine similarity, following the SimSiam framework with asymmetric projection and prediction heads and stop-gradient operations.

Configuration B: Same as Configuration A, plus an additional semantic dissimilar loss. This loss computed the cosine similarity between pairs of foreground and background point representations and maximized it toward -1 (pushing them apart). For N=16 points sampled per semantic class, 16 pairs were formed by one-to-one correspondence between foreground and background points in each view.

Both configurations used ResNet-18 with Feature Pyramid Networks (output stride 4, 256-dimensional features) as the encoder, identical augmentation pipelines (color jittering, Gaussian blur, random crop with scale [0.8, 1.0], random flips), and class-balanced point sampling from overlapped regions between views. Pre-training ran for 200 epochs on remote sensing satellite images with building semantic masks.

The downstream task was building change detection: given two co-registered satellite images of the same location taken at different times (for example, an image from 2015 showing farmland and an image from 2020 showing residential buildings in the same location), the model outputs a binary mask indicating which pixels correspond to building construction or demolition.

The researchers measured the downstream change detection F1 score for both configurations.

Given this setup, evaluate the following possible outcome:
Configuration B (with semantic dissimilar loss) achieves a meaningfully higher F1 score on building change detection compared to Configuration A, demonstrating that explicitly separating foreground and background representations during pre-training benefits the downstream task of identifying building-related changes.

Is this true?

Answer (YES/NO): YES